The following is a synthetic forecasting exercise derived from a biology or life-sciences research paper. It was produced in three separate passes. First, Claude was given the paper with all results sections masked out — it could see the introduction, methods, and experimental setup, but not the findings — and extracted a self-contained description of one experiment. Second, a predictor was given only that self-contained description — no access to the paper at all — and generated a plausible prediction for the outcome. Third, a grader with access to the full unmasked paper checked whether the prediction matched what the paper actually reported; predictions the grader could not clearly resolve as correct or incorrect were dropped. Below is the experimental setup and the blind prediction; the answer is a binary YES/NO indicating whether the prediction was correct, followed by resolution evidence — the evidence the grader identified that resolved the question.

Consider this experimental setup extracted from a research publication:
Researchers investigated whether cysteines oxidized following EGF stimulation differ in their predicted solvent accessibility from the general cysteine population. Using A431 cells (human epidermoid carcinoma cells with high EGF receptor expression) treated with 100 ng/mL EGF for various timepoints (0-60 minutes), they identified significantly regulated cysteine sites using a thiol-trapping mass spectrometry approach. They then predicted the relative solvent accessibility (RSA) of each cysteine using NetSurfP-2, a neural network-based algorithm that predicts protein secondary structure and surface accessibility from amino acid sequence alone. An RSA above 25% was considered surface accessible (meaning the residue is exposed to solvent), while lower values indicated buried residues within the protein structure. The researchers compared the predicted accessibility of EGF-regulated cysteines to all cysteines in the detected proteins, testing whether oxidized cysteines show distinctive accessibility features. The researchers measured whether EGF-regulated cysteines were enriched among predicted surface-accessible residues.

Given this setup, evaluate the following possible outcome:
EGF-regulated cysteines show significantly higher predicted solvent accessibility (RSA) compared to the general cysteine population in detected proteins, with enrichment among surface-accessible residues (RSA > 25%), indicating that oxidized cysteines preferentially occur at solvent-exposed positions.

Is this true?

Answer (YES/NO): NO